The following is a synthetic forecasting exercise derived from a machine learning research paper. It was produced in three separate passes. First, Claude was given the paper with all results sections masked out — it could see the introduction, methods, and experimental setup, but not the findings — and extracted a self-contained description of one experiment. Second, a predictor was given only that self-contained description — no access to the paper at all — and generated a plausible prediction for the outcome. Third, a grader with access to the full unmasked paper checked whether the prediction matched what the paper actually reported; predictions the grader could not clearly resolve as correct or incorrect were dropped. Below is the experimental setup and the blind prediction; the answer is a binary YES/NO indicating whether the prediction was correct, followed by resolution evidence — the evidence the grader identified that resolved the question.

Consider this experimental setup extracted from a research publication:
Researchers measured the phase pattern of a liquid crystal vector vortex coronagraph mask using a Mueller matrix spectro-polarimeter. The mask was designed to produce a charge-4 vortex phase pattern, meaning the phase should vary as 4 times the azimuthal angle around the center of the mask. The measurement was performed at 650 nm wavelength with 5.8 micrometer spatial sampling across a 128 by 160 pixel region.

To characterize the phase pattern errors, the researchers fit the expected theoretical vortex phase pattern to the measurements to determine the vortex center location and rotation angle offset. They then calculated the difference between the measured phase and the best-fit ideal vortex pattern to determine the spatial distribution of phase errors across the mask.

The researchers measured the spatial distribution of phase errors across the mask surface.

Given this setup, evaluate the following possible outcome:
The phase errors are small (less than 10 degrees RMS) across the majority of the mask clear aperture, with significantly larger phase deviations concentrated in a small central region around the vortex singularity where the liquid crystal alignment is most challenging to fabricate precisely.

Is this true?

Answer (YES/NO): YES